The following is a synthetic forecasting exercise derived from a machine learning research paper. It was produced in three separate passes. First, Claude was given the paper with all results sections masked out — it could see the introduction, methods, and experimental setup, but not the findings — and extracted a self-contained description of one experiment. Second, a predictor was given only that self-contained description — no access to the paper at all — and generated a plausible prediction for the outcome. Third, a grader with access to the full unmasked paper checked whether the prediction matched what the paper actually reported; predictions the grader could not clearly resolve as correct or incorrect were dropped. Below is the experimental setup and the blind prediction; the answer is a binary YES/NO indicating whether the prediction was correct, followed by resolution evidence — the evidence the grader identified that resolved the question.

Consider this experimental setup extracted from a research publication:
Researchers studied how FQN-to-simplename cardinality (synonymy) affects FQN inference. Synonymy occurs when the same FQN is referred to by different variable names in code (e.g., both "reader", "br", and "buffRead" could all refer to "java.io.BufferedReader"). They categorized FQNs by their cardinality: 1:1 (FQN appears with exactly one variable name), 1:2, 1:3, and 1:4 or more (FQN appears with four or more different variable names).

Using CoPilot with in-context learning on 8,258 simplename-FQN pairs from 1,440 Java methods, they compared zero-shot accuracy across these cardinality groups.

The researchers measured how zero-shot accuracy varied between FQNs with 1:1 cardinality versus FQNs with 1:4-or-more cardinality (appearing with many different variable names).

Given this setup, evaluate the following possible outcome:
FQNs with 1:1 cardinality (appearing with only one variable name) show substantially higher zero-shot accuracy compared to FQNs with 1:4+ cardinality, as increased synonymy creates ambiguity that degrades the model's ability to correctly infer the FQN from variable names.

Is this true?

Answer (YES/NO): NO